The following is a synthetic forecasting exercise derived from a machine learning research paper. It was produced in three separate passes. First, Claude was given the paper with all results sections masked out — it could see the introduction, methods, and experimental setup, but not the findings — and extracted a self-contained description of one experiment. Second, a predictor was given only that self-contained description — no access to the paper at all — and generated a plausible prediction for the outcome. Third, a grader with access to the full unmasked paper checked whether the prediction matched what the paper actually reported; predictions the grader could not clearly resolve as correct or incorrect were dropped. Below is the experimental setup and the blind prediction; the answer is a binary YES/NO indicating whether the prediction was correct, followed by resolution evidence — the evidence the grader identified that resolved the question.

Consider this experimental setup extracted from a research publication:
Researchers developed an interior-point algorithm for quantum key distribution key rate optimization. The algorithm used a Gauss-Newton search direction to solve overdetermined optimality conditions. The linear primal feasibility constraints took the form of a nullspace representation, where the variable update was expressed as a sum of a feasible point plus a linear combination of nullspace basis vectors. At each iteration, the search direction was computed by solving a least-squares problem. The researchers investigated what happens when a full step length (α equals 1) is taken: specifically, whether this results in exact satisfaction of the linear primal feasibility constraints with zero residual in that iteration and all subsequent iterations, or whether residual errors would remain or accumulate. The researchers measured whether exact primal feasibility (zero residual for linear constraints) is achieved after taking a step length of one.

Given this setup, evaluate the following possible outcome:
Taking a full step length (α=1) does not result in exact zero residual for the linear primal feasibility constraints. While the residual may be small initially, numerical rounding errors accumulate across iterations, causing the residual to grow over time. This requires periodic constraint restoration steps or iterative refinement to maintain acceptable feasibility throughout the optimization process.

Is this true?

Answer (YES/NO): NO